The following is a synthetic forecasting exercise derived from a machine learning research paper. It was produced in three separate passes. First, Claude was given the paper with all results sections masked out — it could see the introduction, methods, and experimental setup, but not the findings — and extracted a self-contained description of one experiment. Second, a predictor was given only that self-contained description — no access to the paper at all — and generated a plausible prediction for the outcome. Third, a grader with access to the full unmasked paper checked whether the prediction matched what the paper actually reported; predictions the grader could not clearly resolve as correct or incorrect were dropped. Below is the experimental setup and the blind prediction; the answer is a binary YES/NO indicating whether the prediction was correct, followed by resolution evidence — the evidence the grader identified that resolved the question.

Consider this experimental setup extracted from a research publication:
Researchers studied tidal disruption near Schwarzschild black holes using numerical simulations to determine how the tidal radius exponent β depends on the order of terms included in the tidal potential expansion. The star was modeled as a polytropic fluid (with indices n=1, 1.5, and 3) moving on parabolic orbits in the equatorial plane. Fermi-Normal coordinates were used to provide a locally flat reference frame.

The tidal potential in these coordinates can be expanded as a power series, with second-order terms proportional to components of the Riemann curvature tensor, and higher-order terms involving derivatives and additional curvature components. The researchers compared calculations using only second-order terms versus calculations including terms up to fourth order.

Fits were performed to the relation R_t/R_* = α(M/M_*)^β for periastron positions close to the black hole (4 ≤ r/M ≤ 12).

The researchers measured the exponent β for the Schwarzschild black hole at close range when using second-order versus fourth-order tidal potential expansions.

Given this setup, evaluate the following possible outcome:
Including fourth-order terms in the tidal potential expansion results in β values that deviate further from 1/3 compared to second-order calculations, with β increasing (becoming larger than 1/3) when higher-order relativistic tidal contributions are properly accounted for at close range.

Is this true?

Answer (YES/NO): NO